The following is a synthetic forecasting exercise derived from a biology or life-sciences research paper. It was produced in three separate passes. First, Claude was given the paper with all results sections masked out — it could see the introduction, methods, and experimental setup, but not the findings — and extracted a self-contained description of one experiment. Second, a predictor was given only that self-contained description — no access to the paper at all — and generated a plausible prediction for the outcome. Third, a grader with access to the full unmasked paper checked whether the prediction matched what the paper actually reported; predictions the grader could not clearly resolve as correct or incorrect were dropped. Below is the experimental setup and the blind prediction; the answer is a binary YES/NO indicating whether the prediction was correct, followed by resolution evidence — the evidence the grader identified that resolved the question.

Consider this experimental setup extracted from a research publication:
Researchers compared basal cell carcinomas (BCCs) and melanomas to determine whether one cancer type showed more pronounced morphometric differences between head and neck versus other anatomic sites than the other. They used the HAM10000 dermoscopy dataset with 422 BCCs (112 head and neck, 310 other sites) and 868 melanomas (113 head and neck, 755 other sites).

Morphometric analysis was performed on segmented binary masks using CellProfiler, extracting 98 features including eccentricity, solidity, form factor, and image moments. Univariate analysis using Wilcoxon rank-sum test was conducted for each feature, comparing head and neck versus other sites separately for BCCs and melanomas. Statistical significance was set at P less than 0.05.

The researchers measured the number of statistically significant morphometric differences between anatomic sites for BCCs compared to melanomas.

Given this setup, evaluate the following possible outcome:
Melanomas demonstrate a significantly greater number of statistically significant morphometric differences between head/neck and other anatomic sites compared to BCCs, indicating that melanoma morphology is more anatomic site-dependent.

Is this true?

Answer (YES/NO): NO